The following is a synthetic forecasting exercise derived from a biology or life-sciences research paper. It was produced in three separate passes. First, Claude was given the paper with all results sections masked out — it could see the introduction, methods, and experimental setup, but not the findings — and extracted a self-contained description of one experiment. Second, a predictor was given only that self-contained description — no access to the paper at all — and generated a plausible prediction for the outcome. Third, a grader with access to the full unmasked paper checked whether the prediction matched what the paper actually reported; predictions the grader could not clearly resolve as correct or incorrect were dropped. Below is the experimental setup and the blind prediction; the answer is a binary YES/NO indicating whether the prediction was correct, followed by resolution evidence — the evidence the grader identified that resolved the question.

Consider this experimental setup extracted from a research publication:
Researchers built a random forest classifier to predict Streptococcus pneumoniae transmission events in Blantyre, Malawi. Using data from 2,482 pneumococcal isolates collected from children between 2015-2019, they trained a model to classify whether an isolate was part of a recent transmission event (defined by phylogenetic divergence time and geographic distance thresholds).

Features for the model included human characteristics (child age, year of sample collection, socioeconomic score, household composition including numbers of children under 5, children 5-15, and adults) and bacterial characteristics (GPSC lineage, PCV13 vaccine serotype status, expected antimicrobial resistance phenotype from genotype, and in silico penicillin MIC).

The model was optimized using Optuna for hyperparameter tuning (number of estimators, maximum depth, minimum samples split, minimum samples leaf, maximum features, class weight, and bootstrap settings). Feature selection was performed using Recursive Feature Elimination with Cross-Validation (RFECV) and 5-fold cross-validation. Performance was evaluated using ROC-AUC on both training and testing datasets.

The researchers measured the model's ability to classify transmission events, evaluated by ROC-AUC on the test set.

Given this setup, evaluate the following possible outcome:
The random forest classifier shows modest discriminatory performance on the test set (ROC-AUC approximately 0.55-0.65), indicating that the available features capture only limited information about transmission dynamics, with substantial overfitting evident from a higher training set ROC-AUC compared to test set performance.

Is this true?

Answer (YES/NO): NO